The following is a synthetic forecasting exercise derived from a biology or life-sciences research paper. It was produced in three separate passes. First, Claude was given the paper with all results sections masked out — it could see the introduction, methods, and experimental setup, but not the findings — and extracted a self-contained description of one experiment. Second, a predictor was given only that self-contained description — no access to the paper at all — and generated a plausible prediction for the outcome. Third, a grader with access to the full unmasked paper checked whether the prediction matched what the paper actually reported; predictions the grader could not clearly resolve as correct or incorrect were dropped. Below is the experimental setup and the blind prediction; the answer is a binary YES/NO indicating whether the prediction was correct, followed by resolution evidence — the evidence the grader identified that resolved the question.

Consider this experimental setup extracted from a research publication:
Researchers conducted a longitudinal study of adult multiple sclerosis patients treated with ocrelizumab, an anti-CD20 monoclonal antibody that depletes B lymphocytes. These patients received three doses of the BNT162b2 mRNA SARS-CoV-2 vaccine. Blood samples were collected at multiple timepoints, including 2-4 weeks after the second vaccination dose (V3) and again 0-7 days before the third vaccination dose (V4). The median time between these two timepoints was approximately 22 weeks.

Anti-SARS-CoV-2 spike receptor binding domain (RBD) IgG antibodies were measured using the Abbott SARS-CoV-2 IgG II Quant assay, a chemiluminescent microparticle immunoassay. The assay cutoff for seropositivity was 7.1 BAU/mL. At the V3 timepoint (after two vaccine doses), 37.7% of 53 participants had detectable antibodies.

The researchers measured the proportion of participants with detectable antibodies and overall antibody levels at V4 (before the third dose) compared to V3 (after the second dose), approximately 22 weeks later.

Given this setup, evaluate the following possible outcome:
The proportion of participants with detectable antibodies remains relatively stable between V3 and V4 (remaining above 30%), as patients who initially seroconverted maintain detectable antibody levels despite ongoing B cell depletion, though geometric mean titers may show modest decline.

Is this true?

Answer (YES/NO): NO